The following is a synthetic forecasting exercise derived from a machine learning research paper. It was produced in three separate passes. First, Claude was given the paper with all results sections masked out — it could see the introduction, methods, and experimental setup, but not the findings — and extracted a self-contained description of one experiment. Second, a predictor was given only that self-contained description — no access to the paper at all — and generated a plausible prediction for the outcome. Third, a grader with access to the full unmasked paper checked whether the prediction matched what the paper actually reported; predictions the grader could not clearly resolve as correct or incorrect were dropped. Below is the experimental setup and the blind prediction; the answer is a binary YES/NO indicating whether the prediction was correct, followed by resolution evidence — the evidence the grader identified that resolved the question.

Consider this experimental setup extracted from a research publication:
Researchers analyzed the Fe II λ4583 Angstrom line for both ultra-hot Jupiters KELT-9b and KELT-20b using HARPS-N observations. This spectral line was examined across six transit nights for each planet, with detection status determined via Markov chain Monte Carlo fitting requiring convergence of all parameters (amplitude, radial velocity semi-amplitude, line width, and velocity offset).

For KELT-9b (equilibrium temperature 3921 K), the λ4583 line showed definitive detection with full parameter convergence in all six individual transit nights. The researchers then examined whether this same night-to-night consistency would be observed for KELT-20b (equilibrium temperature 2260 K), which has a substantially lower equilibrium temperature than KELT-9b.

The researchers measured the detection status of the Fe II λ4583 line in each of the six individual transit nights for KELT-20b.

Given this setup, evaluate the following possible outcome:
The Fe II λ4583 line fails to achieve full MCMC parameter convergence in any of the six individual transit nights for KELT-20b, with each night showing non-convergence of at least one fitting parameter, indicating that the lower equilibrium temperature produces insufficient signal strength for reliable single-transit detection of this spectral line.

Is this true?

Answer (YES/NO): NO